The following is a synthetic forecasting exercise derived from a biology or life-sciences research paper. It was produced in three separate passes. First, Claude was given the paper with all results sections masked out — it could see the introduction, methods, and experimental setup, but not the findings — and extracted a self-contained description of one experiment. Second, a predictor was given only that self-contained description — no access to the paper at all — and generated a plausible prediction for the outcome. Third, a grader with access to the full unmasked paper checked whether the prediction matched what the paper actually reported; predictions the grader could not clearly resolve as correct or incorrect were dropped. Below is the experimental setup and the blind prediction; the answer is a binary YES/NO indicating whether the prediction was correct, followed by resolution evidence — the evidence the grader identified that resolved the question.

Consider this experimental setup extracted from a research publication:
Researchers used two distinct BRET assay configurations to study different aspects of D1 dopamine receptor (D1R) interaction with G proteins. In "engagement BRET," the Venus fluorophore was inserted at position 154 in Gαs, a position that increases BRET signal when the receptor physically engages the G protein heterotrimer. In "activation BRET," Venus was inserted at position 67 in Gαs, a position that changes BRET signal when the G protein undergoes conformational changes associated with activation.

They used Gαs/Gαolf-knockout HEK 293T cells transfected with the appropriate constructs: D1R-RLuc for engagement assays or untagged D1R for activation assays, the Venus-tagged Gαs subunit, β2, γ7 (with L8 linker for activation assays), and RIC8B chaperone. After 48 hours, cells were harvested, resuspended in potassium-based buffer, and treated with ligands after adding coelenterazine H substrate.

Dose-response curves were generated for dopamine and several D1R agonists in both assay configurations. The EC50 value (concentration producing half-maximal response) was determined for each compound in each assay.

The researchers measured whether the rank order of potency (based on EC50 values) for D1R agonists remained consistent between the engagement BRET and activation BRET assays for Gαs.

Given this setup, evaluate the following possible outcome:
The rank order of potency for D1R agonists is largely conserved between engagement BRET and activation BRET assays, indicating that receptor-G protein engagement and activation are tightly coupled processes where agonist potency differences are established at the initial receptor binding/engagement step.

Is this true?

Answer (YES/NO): YES